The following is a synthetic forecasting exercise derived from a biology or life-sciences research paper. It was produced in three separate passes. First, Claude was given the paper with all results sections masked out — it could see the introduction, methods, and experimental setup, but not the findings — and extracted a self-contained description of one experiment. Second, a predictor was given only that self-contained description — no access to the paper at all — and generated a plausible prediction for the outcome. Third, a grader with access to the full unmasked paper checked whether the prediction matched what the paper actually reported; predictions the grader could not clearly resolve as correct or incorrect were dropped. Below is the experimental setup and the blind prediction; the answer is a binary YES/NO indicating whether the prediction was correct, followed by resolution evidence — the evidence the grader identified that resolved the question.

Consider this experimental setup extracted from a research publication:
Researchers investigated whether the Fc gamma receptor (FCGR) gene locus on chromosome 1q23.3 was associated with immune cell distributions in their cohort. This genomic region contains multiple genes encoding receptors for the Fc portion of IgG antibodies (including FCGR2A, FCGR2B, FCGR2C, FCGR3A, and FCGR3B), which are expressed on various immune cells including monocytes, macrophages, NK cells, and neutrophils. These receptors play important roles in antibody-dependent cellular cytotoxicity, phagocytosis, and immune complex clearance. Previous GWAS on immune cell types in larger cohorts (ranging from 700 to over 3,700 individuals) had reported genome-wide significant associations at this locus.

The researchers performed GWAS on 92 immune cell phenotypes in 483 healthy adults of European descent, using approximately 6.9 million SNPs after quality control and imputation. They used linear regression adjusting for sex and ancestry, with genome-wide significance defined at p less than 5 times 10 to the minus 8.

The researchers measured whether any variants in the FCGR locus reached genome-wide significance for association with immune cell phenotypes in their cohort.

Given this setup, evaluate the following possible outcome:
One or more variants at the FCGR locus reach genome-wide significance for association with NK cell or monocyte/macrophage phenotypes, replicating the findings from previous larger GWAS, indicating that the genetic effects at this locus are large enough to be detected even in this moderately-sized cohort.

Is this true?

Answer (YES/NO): YES